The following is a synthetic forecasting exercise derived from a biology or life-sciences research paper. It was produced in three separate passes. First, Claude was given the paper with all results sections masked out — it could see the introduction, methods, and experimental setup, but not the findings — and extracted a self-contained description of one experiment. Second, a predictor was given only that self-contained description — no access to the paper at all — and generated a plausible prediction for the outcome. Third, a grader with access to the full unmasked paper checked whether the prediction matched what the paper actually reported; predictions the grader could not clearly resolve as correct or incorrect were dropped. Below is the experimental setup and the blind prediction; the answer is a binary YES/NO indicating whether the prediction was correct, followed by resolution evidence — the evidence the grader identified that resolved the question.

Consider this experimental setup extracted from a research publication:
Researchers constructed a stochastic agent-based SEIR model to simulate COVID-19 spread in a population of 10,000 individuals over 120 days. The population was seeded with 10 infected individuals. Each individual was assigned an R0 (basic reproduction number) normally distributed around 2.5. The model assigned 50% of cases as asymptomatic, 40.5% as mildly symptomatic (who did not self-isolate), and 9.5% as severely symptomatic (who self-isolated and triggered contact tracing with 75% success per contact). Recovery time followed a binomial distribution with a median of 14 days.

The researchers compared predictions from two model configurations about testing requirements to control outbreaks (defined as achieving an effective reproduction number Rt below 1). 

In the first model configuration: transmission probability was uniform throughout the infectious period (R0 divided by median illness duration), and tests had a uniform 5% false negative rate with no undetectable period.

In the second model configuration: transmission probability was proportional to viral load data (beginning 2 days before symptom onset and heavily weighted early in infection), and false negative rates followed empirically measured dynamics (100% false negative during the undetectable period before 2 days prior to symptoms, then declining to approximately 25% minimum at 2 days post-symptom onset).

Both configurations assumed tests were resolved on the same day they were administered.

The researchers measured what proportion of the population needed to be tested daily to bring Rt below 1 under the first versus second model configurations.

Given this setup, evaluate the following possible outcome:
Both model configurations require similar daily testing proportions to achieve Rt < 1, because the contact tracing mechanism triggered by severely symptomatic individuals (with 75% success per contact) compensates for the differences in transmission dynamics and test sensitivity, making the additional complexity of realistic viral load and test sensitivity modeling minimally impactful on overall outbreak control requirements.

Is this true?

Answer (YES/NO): NO